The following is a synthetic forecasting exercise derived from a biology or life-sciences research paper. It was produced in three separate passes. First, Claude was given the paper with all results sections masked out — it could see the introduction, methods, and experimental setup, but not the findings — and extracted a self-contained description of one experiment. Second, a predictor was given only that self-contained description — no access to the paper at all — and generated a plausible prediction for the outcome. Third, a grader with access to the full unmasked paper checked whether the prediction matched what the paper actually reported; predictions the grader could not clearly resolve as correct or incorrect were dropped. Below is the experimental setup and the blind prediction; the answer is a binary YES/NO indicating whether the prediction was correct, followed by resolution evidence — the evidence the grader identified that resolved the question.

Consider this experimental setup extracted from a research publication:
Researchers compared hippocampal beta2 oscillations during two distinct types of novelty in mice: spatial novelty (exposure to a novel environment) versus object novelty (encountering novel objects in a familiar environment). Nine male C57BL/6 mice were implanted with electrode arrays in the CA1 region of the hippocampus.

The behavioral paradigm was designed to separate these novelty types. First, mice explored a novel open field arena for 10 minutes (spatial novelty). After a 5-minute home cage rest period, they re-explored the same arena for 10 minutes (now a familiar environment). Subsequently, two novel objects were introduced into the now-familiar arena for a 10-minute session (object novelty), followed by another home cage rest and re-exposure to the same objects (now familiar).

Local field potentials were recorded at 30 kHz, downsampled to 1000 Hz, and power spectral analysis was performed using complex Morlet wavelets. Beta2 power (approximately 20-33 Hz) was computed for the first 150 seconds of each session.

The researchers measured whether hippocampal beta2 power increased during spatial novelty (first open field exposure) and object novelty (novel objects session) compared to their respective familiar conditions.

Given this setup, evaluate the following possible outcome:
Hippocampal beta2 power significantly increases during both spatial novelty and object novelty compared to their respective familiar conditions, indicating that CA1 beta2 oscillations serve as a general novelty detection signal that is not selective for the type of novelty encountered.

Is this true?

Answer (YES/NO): YES